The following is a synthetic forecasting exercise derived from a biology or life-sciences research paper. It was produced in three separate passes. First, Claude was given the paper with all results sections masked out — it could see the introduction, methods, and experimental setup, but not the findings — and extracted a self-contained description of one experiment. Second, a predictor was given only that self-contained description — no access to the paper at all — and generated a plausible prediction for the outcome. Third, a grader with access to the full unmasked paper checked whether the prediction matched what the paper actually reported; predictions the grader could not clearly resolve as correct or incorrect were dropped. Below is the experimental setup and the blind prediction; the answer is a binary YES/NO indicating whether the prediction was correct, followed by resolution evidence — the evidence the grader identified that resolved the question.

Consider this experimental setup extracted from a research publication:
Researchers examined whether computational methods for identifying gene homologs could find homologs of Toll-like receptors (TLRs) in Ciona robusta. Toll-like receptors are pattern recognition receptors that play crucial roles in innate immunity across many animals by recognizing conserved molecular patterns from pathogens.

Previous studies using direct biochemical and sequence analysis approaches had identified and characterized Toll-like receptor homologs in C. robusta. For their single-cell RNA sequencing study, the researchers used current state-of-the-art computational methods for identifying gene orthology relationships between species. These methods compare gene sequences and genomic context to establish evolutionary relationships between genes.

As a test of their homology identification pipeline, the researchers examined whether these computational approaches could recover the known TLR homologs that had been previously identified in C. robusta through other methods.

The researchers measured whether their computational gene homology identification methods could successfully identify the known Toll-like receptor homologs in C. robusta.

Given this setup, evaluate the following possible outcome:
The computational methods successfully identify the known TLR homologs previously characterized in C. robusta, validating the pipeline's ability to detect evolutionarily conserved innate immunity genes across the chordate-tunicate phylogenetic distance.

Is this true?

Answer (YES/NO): NO